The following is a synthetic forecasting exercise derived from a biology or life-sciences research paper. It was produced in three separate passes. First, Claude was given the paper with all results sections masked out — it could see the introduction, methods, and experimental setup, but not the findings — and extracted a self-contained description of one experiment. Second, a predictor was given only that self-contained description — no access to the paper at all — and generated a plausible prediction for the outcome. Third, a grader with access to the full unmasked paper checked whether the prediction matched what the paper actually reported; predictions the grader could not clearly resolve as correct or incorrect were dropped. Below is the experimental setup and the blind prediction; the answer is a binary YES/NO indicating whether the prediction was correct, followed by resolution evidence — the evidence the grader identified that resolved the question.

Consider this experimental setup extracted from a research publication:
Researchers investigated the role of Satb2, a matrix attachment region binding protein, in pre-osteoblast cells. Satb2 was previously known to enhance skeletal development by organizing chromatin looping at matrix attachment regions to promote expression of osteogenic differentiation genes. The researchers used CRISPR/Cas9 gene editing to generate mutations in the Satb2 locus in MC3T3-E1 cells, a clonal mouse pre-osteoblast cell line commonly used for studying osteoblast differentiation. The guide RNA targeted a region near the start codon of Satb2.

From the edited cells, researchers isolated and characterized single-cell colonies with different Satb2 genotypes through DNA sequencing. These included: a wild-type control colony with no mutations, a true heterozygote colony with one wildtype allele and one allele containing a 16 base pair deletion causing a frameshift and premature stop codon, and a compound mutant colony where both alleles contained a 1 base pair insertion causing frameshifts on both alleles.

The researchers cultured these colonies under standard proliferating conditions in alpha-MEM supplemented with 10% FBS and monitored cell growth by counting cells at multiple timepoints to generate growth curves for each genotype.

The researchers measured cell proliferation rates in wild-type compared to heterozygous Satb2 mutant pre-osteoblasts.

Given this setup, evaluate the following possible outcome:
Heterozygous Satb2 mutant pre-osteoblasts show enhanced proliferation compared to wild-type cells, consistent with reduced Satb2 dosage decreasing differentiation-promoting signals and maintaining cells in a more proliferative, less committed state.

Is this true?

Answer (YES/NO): NO